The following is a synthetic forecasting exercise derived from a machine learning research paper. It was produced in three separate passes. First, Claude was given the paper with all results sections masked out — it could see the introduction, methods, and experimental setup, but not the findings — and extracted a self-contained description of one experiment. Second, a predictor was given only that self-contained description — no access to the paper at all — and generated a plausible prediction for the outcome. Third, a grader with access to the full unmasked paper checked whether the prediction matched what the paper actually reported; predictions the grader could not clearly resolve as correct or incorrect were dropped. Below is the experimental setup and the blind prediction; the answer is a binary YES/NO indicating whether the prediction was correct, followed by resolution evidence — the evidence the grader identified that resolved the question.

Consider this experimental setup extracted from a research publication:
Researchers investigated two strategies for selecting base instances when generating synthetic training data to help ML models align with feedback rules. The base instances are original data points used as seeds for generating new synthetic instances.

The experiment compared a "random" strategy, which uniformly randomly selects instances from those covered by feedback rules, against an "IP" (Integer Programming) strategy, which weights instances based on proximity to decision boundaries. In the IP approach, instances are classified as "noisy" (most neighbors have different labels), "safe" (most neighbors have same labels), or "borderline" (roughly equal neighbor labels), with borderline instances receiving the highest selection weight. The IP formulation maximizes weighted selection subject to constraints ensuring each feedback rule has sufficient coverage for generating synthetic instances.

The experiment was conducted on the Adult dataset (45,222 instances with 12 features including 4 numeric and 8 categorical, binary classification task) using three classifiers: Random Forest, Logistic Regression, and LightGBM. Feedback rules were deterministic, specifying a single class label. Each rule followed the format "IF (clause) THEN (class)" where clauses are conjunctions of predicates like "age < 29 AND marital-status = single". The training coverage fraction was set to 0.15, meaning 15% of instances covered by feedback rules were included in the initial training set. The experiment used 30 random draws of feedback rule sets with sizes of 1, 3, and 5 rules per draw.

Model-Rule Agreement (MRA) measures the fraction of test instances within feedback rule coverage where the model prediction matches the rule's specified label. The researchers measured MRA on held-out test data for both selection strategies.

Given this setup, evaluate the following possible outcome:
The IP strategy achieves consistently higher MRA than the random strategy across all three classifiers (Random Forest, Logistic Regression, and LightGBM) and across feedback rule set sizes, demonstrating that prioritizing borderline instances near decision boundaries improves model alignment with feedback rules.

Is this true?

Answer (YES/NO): NO